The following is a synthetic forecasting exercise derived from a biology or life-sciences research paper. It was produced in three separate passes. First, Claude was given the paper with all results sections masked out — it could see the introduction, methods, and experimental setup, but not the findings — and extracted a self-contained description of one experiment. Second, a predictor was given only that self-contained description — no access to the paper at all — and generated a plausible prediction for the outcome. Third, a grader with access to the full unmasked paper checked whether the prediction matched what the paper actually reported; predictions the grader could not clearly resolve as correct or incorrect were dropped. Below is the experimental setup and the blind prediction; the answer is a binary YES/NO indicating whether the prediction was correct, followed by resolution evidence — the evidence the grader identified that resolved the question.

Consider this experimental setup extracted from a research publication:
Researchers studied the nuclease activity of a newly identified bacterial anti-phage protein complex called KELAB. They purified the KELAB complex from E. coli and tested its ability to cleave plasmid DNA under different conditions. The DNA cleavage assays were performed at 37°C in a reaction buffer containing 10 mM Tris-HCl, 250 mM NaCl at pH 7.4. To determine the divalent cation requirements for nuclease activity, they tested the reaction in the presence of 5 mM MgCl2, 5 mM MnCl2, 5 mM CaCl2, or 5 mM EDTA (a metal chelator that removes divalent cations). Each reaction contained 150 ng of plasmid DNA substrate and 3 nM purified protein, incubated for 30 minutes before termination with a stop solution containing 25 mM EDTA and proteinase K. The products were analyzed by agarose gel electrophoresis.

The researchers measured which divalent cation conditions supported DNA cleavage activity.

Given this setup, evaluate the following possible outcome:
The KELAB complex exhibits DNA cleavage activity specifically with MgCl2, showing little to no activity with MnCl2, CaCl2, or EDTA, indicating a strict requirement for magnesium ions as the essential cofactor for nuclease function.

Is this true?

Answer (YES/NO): NO